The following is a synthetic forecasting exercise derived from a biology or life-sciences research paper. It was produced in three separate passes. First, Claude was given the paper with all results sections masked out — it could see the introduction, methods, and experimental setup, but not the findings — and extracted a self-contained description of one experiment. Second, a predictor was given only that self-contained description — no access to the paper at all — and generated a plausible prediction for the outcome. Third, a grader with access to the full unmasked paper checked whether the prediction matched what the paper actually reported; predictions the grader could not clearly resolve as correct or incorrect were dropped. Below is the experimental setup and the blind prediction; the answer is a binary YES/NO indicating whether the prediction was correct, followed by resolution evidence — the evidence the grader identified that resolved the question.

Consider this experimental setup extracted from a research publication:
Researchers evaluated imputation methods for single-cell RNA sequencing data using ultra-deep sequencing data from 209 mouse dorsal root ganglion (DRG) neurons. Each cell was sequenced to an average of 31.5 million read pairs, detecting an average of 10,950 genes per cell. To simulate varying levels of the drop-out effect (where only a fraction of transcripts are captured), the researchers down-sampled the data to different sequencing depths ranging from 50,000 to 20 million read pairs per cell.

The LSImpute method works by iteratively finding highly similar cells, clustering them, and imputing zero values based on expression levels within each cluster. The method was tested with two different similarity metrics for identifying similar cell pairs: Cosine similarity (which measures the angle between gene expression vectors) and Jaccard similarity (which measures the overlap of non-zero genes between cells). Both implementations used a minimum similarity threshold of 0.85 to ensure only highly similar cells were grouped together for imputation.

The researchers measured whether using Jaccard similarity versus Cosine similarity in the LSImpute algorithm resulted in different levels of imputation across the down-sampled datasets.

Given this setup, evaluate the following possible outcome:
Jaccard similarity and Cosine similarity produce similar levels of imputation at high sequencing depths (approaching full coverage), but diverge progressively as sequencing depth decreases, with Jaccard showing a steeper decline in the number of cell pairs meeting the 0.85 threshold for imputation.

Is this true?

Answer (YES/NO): NO